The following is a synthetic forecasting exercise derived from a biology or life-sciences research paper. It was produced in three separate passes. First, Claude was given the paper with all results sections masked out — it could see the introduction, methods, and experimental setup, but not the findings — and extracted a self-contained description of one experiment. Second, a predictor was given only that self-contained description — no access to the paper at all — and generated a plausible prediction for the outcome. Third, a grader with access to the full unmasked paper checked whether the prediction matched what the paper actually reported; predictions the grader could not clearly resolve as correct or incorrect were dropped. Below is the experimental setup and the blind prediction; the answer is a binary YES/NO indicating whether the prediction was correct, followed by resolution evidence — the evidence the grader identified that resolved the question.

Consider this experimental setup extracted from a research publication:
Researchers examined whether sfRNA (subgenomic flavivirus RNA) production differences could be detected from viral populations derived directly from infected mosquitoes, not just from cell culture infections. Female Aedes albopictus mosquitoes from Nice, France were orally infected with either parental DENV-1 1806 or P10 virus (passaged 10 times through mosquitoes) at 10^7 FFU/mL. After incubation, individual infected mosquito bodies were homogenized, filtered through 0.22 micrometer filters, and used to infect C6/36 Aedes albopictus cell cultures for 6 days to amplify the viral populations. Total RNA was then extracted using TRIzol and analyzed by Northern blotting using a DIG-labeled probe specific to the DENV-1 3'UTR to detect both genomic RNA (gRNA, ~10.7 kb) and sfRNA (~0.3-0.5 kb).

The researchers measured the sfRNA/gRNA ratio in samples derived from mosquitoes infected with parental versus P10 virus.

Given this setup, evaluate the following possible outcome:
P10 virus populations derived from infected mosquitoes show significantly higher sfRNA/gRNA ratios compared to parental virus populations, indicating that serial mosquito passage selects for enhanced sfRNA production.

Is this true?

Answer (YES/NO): NO